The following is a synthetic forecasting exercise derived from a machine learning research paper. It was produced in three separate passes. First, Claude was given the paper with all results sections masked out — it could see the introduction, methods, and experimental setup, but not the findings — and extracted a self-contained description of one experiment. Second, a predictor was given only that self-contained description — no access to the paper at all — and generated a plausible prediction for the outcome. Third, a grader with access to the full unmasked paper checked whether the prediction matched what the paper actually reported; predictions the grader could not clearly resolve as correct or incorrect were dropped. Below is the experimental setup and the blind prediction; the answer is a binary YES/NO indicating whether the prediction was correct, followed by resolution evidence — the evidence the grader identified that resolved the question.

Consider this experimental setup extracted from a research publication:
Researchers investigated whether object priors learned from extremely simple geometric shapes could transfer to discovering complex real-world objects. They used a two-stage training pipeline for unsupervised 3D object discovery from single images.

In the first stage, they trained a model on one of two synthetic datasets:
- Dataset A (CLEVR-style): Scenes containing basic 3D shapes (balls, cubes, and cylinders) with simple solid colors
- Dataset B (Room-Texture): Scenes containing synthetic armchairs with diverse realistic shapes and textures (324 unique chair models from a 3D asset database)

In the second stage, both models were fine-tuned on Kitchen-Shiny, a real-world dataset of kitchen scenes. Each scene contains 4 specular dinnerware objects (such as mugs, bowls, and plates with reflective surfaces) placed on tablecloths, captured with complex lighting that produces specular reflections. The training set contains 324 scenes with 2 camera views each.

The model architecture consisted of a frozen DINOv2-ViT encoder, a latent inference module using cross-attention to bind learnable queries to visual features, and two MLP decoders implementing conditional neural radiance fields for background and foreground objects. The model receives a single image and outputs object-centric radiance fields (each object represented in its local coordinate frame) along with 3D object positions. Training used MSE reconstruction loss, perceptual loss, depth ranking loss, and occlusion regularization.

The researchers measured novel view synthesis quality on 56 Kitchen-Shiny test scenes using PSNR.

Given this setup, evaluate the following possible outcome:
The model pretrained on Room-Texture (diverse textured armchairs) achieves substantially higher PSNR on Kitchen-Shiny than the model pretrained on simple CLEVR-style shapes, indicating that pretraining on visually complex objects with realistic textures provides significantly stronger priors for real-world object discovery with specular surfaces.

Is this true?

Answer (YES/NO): NO